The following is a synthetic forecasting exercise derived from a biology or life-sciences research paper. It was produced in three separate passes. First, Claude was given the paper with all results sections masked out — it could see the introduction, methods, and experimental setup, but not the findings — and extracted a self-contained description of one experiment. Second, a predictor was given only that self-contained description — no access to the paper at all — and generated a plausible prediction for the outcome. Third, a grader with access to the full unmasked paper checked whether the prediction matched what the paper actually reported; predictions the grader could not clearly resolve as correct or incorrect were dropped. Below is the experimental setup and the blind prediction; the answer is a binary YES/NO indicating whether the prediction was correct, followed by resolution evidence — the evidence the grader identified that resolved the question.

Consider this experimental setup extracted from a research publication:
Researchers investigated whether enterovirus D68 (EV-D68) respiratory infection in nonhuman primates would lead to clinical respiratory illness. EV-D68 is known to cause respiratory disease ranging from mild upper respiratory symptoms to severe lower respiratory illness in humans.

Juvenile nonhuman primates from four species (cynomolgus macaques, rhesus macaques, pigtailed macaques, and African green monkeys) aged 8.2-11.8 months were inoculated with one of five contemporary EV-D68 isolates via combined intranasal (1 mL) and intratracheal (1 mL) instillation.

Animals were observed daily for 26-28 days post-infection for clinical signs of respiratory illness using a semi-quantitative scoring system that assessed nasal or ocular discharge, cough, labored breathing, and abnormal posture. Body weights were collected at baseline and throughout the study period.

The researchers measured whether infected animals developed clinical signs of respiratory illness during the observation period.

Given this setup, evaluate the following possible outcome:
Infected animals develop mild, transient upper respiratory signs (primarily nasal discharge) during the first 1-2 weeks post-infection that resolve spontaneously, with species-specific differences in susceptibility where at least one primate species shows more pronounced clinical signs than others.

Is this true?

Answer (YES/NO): NO